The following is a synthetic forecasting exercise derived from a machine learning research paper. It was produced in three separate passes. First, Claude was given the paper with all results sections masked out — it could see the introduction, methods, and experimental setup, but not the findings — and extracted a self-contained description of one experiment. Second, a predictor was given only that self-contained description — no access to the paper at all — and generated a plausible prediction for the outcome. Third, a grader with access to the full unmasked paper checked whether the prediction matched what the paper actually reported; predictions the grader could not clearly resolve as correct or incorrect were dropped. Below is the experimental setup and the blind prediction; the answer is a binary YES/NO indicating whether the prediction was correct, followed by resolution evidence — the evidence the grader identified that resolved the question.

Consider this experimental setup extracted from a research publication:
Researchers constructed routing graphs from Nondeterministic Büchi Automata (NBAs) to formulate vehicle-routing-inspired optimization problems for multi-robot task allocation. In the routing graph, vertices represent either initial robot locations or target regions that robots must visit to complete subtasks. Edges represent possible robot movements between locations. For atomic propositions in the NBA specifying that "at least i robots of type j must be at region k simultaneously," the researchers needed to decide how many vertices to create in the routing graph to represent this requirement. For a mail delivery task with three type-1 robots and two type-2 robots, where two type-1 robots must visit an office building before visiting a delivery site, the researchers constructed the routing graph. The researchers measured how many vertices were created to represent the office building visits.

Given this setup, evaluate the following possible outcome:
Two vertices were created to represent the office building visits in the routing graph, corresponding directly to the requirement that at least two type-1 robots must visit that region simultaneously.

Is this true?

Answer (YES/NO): YES